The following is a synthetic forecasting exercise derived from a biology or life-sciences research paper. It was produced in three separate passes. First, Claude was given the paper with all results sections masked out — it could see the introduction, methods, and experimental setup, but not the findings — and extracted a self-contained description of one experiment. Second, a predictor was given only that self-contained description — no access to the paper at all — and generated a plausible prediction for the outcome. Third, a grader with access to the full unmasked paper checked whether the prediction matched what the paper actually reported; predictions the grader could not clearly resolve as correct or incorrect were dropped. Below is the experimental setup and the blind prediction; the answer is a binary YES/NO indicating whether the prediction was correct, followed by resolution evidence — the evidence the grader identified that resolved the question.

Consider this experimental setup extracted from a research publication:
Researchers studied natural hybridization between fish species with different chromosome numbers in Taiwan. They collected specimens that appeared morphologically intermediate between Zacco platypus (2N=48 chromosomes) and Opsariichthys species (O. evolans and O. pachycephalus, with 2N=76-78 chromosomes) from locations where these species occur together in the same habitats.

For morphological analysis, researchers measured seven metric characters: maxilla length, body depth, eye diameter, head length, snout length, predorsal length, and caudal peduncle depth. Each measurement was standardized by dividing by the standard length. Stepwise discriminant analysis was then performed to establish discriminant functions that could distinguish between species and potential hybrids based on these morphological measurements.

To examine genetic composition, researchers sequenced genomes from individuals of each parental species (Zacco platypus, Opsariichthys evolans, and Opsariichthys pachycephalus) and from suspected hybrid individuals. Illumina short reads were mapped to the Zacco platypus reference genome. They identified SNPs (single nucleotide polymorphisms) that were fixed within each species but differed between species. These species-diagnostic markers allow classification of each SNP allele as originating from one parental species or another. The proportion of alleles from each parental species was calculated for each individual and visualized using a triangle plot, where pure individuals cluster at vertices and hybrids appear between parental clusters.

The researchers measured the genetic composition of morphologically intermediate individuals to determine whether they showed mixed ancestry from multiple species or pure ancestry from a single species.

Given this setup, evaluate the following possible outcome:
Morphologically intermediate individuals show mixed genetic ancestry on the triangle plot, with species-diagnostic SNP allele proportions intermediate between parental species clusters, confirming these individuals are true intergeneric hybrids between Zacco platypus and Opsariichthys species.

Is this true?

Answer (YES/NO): YES